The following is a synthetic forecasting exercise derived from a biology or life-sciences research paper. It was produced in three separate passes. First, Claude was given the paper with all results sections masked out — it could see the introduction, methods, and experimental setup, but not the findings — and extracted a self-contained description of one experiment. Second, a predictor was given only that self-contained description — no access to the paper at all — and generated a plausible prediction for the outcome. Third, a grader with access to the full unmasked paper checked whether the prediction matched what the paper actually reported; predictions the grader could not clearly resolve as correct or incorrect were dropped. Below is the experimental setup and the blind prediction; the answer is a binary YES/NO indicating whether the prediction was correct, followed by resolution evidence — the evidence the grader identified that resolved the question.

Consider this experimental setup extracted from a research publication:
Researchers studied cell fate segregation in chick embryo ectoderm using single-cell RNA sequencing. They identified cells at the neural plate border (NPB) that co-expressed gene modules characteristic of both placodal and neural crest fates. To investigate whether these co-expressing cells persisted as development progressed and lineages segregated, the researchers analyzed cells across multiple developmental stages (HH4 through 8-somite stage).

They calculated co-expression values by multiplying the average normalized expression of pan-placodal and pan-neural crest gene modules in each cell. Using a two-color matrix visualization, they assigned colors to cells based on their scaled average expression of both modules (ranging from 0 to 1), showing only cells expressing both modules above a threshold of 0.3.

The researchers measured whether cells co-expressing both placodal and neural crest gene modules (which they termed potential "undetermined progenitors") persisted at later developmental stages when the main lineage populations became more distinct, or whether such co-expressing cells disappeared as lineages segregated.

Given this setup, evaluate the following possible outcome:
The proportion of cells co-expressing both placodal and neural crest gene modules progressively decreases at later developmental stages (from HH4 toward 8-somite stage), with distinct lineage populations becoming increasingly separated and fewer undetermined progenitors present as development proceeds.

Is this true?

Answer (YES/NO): YES